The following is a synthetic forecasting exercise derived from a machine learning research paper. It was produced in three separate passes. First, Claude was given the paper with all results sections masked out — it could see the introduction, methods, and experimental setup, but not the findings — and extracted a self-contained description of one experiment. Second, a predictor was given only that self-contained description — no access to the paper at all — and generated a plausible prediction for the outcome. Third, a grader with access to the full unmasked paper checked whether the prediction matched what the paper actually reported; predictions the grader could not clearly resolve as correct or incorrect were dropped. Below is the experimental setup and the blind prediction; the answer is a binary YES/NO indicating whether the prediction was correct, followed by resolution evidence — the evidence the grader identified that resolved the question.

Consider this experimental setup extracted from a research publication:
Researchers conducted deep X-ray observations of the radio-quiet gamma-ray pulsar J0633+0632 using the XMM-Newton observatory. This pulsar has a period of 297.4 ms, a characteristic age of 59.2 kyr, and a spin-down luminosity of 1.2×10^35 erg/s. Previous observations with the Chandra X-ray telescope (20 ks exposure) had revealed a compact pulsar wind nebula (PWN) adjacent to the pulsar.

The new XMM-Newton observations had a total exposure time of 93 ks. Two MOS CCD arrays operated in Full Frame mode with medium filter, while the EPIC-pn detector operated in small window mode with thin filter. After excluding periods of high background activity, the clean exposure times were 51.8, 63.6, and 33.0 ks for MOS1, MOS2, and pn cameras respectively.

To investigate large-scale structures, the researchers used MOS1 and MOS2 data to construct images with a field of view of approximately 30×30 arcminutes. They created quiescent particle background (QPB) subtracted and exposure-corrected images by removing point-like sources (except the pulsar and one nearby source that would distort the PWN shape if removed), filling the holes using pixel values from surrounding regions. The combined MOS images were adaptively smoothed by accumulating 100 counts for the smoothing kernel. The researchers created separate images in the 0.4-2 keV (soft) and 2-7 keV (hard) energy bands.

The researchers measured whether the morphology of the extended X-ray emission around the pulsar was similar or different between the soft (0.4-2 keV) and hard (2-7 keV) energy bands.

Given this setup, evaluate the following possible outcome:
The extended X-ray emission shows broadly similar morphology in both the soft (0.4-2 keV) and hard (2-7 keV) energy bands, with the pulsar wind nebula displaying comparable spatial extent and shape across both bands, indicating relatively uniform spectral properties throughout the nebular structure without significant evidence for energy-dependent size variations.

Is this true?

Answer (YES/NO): YES